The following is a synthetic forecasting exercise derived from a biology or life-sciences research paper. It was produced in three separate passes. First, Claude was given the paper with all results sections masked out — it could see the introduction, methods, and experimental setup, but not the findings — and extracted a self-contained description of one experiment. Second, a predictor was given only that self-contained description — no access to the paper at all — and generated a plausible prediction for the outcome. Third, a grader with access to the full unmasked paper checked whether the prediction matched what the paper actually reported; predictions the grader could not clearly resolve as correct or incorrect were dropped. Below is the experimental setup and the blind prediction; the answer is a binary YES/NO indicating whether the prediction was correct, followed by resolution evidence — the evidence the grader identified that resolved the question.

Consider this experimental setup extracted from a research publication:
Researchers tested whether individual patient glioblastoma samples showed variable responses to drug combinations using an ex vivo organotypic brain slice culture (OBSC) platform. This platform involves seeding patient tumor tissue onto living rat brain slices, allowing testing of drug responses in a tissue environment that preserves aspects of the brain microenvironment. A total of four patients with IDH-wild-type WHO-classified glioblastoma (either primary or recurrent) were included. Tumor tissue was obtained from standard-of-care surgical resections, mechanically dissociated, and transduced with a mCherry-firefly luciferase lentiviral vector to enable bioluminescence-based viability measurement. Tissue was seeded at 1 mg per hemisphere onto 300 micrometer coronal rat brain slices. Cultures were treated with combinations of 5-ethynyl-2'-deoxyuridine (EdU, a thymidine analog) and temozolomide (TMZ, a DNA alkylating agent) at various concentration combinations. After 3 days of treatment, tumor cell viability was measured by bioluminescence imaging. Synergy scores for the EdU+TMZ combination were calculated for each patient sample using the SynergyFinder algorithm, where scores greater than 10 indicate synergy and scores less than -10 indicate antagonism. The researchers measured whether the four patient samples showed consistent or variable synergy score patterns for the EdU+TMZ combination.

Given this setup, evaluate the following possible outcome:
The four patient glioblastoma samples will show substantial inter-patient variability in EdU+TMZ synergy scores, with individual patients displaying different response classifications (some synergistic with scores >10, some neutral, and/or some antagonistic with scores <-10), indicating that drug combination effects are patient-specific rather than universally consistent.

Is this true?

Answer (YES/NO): NO